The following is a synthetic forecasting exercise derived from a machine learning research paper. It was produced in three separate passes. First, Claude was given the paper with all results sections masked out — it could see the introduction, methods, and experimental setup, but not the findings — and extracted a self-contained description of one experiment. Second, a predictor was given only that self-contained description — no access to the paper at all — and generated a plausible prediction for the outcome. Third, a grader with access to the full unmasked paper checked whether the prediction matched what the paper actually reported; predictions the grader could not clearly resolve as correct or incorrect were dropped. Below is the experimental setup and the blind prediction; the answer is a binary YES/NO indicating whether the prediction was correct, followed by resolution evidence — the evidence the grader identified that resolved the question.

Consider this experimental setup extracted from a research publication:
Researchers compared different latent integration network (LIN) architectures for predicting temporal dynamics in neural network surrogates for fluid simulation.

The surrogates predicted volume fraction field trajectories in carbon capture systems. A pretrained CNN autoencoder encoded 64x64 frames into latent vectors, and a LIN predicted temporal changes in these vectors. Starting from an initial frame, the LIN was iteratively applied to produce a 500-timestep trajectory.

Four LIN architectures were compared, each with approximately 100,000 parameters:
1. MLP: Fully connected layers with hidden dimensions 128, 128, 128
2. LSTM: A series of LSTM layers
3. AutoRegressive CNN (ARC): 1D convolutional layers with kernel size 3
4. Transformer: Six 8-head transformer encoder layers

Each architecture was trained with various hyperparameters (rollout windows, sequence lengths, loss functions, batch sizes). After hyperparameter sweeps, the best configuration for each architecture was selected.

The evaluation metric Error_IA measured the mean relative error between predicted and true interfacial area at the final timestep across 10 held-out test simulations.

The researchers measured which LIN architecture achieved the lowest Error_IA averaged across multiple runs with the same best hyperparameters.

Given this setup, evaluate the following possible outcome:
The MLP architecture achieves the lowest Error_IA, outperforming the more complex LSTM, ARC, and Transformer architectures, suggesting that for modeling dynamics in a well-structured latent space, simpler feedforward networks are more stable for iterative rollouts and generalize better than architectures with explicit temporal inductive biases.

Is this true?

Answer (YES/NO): YES